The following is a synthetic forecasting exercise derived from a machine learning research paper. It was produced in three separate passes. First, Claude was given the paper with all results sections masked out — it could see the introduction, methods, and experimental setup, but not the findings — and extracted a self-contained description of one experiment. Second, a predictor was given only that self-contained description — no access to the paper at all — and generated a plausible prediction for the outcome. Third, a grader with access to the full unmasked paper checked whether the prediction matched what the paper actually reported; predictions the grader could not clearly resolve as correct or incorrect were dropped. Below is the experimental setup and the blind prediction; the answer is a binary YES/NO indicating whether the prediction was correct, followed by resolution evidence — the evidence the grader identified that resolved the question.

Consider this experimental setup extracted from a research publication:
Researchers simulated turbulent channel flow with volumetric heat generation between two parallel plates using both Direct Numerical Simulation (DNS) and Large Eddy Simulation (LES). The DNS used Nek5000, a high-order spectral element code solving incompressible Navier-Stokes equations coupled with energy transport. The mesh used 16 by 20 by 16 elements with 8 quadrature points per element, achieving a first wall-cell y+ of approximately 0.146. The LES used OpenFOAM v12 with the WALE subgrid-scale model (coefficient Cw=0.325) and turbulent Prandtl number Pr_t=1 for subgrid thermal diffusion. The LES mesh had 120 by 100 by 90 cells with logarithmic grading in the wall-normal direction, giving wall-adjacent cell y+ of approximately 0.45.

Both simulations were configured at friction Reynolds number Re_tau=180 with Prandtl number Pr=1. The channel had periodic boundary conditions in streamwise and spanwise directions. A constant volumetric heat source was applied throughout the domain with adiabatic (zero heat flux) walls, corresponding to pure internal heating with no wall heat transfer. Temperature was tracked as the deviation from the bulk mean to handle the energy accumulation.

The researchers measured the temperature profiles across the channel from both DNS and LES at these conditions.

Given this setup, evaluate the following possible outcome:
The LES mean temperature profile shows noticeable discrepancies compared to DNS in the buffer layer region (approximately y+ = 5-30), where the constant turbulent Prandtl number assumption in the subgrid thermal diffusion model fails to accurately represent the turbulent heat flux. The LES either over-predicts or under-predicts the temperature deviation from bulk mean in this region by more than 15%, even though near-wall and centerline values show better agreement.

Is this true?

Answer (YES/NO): NO